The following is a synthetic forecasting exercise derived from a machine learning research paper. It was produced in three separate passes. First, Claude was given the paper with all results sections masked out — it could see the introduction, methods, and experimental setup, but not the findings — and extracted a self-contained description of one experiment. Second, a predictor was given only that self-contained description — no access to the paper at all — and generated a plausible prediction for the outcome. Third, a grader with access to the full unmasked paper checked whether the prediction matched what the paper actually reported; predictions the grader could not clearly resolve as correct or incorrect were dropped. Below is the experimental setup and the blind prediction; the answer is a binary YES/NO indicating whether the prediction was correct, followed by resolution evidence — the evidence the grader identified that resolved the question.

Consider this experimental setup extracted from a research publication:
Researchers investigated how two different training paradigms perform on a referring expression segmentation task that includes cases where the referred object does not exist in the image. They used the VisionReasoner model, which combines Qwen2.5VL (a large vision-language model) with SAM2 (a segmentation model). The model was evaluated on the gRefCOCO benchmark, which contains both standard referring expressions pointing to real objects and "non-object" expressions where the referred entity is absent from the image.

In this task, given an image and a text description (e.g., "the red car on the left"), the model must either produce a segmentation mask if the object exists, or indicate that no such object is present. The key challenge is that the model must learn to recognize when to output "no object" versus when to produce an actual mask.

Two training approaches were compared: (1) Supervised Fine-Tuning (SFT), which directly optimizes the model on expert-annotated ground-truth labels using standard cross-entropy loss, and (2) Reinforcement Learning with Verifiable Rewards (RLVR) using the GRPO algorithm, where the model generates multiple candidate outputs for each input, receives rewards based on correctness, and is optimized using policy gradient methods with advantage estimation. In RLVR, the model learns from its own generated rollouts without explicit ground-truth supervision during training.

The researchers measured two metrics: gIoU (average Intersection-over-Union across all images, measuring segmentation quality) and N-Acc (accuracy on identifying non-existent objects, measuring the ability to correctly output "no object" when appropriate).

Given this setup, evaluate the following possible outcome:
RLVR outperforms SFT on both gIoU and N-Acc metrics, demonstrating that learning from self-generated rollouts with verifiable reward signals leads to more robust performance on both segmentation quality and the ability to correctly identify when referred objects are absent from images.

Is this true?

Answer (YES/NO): NO